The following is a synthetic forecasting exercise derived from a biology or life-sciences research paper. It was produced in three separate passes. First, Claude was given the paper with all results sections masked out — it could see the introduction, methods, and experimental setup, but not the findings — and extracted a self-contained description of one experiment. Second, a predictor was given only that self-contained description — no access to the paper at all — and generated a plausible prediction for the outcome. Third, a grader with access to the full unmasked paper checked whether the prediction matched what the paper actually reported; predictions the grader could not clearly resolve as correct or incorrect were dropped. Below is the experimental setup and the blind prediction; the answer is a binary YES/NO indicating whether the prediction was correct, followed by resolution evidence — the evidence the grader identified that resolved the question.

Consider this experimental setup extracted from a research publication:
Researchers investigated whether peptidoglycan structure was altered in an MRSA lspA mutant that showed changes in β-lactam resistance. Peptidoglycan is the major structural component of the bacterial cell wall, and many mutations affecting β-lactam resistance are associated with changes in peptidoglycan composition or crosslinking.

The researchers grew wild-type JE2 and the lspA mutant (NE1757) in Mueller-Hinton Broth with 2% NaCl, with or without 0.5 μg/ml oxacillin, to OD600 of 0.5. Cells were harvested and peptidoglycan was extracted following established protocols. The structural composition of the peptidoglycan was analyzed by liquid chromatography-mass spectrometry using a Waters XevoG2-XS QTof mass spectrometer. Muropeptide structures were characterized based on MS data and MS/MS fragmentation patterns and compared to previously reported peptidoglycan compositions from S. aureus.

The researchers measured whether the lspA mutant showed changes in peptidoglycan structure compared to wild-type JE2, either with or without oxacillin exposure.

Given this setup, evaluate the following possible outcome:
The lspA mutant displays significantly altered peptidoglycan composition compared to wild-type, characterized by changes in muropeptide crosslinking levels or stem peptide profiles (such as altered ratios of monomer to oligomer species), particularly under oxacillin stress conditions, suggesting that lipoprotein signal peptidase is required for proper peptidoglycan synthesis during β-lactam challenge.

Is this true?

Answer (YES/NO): NO